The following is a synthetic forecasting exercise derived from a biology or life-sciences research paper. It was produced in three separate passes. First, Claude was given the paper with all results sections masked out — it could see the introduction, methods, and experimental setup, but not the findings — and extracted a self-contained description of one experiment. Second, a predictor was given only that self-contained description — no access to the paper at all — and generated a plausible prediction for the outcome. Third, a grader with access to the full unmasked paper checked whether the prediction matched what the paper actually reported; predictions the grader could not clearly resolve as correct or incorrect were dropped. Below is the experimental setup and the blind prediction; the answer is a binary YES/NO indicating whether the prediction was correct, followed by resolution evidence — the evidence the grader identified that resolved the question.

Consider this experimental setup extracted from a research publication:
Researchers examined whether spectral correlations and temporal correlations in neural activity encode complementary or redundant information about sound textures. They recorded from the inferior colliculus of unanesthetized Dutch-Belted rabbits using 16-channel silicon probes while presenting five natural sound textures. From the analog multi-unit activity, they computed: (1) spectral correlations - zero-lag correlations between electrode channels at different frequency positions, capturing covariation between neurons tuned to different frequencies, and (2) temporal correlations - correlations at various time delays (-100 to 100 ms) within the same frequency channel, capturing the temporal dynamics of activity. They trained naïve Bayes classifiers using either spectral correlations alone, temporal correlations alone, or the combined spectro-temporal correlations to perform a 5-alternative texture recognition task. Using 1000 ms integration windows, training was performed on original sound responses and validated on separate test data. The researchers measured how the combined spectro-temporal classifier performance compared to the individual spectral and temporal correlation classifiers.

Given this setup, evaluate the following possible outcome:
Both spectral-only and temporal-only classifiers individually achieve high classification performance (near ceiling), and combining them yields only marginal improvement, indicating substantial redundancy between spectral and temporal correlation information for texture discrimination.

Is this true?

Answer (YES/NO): NO